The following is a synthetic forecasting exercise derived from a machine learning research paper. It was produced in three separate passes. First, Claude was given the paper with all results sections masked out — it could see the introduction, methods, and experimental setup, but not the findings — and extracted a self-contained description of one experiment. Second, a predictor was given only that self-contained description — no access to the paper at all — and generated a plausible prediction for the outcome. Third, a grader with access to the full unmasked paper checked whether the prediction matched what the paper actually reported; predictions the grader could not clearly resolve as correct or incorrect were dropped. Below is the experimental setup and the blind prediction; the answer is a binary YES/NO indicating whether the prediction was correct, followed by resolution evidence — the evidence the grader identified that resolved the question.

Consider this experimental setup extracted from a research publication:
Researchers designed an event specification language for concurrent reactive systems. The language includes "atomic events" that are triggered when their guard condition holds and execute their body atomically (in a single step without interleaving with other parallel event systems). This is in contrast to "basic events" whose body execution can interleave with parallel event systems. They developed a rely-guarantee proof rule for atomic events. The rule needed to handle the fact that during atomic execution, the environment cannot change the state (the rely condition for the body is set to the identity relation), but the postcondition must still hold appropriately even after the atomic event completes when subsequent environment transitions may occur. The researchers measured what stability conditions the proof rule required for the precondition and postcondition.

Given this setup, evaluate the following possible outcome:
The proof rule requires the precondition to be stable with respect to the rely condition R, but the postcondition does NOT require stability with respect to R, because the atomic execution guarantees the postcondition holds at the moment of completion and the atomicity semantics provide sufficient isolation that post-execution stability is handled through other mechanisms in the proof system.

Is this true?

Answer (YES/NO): NO